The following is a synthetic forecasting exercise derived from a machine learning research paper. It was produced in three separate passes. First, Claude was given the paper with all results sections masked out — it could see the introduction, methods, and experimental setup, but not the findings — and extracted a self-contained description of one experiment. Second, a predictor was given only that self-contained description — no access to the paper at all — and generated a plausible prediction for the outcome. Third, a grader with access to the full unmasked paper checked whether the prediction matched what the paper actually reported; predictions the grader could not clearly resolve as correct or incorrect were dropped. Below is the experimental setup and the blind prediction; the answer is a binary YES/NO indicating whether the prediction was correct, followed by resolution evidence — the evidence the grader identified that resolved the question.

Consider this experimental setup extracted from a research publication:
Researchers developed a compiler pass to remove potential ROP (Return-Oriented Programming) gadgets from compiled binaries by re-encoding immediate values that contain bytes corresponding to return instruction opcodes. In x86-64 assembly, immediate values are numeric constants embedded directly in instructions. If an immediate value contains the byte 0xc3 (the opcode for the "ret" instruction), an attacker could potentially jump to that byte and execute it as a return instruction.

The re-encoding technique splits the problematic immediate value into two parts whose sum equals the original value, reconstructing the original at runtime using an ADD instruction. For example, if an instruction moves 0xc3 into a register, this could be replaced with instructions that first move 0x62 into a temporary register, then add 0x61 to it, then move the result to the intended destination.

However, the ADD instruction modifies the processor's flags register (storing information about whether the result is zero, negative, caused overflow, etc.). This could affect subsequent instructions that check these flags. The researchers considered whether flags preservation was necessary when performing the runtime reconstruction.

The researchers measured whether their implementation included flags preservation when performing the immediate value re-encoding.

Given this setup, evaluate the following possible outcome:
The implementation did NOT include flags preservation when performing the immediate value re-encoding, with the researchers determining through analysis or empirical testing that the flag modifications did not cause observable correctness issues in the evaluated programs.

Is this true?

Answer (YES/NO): NO